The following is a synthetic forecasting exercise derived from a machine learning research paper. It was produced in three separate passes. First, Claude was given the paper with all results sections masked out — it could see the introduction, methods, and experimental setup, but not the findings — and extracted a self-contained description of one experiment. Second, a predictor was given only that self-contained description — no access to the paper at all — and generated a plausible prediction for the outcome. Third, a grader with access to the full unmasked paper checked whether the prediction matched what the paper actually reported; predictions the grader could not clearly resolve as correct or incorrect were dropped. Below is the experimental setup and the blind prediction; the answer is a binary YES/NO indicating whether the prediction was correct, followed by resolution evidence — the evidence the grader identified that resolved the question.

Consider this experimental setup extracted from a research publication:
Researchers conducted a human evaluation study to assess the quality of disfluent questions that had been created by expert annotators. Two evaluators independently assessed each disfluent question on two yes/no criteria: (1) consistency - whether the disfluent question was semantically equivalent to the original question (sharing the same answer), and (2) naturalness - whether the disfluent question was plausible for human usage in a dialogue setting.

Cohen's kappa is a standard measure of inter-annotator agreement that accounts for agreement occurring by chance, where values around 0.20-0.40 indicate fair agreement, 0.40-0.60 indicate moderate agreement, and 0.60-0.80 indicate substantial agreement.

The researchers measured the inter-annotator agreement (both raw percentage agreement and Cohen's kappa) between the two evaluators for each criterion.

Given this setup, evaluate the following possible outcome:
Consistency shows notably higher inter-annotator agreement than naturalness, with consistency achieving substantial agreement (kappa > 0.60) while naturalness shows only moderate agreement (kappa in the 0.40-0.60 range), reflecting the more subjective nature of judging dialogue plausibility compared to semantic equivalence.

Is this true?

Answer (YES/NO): NO